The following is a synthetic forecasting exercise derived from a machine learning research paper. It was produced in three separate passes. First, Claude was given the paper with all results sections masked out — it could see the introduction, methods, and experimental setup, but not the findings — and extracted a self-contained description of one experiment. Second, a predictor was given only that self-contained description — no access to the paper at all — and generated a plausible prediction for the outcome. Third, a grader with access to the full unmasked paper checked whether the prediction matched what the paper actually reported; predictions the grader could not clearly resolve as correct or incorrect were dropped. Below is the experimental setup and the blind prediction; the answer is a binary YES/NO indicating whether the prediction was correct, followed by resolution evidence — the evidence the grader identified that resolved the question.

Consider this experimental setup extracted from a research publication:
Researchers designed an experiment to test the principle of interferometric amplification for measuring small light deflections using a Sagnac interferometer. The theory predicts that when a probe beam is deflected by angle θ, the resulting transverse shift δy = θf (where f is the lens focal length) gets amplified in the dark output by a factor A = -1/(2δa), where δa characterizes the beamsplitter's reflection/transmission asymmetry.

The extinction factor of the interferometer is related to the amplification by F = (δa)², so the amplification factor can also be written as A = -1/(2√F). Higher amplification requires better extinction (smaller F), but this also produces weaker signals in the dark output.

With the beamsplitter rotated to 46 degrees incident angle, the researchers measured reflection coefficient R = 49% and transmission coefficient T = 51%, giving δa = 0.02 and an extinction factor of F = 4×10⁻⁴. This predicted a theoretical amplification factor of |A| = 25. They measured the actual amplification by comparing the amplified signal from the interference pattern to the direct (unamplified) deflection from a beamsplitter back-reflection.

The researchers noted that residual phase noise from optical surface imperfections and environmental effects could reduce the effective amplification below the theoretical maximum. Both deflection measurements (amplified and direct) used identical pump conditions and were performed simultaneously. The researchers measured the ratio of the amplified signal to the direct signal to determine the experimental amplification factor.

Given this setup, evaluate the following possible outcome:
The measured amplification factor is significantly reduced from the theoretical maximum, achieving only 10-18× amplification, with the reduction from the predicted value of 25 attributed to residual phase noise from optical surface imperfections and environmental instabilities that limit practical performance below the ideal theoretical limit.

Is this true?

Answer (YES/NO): NO